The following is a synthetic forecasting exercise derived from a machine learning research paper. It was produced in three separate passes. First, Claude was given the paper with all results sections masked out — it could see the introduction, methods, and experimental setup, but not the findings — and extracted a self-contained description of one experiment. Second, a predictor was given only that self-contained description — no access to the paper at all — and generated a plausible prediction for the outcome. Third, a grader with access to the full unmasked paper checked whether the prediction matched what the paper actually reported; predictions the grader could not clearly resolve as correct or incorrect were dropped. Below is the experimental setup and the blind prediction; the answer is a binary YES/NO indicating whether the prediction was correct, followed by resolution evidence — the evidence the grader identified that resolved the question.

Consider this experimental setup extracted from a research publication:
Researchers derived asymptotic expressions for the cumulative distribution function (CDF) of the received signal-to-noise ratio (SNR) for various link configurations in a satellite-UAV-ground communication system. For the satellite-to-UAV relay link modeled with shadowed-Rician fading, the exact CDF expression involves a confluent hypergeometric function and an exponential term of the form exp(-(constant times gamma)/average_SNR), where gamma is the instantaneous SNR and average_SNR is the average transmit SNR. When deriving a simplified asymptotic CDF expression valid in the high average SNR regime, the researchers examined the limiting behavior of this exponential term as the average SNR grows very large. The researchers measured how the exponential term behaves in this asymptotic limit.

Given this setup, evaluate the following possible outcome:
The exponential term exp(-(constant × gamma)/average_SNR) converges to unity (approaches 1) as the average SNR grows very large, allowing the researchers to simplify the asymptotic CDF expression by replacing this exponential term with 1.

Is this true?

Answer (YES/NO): YES